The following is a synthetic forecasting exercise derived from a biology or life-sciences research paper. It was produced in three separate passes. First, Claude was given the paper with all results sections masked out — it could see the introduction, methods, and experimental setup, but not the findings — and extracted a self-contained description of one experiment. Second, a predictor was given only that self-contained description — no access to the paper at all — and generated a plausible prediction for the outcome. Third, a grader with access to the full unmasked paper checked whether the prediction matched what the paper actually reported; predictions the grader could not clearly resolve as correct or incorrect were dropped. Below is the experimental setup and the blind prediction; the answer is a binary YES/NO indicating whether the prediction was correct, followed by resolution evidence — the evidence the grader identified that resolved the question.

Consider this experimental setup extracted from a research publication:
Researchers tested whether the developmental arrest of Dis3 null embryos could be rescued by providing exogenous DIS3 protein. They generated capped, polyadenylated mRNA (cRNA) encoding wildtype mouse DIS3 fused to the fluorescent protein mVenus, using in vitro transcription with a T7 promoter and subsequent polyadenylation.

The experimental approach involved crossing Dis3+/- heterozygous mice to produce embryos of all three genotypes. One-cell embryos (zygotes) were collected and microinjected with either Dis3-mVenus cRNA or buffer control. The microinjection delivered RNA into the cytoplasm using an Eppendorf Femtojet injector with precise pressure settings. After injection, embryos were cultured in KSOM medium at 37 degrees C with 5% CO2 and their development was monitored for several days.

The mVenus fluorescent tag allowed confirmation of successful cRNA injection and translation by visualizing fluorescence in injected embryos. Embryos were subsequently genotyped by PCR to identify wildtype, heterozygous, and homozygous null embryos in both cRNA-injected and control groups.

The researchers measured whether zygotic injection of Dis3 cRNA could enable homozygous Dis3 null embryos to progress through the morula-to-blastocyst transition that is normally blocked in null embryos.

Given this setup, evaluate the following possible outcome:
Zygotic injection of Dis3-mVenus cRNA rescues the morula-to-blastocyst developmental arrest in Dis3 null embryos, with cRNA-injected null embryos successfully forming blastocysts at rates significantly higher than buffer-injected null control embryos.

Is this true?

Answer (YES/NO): YES